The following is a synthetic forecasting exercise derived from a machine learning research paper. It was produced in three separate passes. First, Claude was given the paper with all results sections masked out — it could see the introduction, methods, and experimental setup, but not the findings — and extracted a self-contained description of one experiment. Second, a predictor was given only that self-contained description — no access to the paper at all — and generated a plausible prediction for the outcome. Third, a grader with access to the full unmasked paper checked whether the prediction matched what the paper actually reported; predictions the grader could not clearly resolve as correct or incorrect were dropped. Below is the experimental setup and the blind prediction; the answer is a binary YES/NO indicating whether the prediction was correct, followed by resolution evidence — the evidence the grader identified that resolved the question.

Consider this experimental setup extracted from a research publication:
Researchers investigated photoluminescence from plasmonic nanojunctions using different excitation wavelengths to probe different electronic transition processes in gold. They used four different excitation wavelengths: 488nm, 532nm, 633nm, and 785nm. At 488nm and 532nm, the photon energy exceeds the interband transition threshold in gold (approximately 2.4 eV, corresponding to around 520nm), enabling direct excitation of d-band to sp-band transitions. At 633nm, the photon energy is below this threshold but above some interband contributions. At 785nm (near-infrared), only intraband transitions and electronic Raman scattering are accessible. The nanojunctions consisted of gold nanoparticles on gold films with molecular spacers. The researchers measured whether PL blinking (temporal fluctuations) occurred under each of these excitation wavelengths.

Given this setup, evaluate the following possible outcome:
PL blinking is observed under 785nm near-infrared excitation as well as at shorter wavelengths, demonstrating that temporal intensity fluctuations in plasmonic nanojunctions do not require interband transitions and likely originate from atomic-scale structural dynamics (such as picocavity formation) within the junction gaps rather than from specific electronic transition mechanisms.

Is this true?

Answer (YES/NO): NO